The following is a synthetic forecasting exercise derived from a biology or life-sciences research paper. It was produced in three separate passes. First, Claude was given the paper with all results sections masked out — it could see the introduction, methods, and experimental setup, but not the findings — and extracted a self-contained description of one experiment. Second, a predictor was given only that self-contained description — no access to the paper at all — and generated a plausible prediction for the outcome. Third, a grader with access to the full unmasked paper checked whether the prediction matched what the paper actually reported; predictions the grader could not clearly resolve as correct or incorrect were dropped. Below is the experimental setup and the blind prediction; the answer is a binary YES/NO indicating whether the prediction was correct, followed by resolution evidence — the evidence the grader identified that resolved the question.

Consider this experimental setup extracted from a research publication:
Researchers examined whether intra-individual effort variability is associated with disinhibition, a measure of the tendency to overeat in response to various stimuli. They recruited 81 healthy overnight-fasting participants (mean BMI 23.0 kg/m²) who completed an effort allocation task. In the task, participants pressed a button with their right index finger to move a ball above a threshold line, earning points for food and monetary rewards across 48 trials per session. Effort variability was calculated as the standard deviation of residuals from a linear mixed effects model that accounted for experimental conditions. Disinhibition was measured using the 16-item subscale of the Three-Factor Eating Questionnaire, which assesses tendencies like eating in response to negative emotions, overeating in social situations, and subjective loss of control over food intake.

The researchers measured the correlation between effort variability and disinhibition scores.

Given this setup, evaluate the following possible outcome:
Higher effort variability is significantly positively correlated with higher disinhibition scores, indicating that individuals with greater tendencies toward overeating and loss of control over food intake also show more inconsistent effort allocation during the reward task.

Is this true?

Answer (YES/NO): NO